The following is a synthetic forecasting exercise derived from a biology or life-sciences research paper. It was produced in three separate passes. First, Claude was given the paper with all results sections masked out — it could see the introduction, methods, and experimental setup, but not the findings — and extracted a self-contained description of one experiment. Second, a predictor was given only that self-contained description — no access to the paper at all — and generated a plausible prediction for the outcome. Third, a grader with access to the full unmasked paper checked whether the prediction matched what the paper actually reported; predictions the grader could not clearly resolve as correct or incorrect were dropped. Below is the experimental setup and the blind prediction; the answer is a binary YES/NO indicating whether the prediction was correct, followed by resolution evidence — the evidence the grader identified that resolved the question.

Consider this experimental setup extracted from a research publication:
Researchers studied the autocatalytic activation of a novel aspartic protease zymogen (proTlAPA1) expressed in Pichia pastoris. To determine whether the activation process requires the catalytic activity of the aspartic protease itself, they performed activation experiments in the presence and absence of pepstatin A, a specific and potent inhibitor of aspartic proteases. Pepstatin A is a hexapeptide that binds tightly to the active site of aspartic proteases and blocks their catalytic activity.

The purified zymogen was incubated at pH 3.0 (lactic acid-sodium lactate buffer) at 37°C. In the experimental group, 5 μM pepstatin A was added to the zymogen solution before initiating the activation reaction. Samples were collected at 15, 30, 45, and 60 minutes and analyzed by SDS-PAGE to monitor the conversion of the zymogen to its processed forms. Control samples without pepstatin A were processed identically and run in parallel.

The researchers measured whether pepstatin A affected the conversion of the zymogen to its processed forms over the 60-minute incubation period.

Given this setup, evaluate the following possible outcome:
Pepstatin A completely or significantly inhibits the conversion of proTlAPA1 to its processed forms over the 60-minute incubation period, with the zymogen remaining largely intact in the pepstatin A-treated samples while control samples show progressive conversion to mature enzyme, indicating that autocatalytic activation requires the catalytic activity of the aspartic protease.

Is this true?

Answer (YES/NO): NO